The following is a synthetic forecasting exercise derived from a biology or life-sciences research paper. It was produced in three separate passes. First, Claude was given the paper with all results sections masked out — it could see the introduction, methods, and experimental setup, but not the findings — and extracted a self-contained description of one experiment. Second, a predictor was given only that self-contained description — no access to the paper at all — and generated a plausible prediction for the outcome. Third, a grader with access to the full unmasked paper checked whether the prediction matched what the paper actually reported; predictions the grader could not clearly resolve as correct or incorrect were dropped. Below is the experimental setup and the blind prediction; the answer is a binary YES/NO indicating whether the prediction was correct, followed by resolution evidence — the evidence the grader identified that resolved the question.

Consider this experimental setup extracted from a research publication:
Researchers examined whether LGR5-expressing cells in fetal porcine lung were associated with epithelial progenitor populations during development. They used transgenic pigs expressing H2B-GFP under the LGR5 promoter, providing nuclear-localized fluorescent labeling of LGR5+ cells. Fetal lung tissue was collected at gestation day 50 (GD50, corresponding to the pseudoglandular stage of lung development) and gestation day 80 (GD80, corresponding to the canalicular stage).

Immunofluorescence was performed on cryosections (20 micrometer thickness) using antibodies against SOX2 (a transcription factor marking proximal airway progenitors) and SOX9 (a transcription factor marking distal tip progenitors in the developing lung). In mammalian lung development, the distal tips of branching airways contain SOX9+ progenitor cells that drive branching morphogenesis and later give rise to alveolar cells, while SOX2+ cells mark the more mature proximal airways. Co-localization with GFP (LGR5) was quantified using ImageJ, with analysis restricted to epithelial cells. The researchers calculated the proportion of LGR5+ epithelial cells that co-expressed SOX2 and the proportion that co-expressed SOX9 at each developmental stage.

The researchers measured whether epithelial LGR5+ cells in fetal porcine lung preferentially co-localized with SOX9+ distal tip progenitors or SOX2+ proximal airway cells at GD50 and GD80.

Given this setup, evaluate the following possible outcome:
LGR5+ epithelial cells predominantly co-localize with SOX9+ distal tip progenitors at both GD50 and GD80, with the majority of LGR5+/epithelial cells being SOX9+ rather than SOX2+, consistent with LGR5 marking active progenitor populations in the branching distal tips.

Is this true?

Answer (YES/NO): YES